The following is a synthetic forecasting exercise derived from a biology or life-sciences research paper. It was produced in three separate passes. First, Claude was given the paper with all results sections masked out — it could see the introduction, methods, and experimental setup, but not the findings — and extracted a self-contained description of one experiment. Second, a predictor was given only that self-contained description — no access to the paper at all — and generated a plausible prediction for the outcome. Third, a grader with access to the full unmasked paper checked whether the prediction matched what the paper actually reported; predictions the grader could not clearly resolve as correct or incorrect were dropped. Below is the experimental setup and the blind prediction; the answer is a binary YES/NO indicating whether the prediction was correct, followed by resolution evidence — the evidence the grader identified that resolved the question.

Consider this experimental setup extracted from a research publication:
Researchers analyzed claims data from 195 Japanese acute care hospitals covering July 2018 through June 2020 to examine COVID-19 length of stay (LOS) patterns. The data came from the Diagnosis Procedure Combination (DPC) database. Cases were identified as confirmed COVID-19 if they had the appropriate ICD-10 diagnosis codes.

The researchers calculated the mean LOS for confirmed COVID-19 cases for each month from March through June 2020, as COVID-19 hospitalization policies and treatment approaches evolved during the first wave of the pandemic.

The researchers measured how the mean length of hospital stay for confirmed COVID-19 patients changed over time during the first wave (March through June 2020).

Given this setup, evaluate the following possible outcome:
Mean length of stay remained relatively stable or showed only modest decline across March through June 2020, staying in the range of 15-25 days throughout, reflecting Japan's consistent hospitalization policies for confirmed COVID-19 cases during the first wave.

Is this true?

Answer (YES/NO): NO